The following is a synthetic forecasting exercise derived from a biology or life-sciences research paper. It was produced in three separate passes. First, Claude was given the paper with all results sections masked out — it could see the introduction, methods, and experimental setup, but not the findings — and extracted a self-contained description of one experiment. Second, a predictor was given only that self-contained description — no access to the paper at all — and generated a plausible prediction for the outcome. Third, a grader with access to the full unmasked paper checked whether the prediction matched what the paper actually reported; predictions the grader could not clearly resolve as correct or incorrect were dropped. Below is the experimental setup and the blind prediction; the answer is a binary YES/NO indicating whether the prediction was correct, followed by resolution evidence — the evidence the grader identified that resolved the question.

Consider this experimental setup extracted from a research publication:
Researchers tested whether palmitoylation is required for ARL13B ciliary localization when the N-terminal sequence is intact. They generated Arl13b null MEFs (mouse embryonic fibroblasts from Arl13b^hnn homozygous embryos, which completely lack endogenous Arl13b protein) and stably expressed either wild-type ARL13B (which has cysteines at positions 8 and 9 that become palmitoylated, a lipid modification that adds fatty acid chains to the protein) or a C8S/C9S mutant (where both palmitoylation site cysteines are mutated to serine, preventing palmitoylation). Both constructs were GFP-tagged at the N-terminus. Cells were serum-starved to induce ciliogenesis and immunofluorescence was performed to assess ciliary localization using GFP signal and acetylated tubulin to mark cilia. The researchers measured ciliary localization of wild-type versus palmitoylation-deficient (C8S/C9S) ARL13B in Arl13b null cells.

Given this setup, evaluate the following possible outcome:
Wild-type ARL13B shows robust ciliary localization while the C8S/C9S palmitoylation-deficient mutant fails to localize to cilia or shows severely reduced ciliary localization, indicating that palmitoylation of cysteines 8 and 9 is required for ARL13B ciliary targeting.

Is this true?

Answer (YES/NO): NO